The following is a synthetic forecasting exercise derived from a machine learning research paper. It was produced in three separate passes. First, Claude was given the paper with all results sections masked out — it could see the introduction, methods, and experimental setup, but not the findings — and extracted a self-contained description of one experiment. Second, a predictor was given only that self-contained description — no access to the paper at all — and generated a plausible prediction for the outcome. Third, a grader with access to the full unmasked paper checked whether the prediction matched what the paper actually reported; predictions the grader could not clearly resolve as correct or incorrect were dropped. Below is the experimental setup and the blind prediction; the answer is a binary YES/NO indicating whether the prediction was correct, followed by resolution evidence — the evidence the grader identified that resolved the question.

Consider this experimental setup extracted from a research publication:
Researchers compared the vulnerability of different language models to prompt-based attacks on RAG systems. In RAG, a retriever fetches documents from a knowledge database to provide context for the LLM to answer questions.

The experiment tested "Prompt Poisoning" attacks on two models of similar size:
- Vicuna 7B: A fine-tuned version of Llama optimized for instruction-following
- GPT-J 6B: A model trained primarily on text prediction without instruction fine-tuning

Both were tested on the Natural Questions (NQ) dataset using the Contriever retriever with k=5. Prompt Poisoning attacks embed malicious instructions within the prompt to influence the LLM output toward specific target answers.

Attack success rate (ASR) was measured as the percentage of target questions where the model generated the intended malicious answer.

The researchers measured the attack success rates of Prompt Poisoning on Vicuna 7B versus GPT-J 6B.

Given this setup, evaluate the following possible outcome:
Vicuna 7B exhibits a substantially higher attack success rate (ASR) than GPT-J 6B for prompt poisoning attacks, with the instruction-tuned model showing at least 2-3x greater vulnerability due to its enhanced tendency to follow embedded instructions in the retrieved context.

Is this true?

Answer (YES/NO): YES